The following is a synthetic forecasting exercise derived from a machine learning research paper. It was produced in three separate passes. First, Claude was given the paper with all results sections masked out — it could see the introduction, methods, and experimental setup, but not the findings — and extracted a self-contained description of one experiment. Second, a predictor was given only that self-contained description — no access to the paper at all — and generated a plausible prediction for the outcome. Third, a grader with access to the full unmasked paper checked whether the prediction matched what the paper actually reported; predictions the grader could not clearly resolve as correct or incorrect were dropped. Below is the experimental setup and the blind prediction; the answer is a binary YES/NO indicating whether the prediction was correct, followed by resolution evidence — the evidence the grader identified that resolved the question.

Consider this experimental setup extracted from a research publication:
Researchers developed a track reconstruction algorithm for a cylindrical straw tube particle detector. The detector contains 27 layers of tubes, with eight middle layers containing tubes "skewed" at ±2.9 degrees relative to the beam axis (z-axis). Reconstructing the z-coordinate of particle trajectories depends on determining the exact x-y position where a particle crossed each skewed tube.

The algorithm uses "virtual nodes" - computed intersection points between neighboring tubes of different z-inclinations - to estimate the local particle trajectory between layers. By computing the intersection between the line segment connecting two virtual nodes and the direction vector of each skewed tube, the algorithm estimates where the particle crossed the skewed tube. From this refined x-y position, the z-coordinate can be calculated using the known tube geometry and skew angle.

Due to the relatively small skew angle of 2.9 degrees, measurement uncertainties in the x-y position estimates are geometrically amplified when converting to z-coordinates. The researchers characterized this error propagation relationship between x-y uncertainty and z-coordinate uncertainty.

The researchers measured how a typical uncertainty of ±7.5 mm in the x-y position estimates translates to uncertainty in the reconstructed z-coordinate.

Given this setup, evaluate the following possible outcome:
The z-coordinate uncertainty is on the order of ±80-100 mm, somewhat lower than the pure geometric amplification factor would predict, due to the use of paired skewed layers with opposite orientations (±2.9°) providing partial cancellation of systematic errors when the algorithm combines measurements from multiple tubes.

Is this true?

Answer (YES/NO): NO